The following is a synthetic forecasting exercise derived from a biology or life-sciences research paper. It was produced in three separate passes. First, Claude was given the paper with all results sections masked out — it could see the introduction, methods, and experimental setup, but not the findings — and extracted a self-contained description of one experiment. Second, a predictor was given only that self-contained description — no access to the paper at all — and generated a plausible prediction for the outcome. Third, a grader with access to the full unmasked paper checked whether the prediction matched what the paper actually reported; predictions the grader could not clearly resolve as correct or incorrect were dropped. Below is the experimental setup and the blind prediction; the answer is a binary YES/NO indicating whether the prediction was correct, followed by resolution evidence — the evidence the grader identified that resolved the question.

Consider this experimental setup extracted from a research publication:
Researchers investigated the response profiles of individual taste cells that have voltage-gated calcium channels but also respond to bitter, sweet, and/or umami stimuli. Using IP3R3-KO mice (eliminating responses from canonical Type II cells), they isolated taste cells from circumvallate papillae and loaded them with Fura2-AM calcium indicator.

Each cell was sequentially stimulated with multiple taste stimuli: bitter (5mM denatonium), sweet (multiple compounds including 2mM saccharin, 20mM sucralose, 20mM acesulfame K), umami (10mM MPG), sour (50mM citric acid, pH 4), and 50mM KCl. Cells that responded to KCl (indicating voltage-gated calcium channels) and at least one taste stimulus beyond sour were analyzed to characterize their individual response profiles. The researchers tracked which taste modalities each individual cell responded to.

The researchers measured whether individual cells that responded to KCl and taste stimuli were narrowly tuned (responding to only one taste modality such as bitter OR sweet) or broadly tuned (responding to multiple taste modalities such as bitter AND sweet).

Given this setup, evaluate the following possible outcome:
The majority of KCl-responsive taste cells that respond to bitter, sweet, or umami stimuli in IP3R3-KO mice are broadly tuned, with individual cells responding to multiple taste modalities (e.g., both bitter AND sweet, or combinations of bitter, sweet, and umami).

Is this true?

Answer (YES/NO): YES